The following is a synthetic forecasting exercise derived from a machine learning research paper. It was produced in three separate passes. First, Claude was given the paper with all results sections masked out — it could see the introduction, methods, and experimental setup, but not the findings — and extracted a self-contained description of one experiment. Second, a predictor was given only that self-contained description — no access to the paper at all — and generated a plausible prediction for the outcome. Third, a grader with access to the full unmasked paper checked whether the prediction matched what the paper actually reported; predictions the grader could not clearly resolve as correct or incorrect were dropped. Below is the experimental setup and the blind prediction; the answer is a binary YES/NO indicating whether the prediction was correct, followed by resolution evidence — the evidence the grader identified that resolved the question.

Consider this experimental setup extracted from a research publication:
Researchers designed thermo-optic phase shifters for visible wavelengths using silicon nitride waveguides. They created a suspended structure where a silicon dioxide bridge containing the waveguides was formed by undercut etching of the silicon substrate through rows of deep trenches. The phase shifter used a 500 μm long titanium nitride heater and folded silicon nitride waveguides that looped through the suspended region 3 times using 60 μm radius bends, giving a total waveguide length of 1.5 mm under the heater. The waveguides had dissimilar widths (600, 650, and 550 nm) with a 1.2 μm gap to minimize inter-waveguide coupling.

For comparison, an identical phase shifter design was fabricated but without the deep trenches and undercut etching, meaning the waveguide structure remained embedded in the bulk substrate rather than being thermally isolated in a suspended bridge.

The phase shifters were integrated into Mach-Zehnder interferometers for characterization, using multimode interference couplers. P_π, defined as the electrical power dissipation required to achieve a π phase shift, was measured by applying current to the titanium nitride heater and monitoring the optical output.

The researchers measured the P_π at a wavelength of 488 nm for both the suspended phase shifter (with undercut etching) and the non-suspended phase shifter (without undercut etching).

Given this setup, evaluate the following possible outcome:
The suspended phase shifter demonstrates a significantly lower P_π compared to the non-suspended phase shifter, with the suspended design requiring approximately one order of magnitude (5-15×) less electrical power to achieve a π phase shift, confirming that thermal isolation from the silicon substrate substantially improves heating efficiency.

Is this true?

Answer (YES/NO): NO